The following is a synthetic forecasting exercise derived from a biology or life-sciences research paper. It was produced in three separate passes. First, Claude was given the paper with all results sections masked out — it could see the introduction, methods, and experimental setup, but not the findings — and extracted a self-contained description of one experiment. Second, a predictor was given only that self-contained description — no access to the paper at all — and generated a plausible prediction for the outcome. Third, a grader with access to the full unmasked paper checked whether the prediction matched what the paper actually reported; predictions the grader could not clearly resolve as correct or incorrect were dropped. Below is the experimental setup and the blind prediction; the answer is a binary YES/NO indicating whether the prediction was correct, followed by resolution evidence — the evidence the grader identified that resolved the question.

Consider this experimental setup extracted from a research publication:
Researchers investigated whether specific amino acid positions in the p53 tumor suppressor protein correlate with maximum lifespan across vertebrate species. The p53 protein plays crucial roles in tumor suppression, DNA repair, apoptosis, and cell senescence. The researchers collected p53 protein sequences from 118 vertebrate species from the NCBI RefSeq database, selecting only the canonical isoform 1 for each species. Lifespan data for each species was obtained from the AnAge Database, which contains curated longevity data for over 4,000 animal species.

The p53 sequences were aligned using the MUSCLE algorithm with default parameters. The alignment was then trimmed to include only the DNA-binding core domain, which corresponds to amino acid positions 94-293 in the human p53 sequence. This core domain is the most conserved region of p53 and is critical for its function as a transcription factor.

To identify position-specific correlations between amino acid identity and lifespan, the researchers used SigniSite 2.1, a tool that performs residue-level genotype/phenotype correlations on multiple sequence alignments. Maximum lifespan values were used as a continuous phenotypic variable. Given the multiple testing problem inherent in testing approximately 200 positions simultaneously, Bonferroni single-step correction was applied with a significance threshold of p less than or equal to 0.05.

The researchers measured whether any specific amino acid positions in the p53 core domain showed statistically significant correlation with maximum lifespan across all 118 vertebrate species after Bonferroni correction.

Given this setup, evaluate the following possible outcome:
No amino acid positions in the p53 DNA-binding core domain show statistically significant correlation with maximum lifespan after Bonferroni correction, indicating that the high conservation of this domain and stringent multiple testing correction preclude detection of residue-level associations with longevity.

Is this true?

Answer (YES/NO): NO